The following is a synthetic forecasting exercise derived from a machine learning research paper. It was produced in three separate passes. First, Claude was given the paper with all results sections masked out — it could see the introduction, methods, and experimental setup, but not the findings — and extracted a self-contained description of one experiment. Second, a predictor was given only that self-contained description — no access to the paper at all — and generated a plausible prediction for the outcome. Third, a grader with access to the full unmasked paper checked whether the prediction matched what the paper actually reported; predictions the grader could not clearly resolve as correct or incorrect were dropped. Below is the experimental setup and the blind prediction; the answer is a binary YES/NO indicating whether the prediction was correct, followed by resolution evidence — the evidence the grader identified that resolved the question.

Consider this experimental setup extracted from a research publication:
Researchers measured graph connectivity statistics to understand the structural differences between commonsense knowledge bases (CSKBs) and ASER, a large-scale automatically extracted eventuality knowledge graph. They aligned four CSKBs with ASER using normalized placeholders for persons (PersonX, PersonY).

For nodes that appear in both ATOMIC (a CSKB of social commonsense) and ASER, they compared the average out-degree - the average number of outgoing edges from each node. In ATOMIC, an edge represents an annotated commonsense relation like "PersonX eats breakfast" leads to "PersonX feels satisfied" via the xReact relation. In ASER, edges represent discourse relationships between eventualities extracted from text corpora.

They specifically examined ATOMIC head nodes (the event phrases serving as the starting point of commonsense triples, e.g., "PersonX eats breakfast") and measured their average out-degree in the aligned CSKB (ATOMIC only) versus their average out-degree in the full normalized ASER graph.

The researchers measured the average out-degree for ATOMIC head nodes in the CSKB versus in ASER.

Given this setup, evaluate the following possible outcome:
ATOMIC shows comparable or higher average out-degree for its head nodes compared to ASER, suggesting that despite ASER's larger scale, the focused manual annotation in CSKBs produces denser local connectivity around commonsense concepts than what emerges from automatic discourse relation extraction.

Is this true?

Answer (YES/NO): NO